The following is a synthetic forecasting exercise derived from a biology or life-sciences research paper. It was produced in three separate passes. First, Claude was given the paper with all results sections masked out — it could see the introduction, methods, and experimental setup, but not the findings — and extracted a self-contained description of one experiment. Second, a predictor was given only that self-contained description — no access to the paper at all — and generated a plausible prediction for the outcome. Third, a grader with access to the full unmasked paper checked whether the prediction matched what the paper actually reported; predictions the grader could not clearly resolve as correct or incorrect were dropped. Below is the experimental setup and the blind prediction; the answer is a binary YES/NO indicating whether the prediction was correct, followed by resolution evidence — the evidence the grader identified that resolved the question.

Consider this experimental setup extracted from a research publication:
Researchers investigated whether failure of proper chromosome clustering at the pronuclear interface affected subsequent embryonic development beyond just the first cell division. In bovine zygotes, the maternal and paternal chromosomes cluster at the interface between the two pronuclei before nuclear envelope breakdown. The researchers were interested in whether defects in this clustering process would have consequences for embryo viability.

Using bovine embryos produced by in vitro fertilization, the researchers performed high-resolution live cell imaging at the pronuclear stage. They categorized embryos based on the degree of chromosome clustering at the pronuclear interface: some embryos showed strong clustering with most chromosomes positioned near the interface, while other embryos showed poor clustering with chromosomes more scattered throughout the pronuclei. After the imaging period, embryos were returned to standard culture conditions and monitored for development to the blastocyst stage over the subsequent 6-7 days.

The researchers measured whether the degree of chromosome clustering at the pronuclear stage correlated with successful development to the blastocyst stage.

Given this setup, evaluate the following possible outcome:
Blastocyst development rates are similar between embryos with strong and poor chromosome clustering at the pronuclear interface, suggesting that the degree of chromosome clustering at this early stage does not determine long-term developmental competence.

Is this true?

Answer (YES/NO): NO